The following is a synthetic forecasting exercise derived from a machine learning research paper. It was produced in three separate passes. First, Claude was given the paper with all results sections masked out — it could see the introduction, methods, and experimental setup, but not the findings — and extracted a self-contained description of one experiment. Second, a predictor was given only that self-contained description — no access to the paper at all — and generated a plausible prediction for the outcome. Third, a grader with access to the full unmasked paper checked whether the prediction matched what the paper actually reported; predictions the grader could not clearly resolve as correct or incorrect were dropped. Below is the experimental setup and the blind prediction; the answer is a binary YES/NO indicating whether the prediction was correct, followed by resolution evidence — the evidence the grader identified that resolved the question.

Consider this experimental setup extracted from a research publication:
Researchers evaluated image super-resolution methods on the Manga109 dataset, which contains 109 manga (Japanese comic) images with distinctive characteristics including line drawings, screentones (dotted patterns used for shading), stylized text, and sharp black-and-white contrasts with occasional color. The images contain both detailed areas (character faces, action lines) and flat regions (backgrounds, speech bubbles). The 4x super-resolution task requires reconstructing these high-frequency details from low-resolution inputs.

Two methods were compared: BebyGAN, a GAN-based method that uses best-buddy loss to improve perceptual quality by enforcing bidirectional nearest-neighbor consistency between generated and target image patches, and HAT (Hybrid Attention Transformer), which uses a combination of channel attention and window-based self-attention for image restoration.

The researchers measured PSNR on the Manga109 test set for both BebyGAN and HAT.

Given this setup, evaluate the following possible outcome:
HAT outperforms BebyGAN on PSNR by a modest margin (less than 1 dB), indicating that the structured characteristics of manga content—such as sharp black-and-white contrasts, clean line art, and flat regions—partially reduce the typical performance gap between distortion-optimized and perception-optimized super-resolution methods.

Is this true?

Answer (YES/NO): NO